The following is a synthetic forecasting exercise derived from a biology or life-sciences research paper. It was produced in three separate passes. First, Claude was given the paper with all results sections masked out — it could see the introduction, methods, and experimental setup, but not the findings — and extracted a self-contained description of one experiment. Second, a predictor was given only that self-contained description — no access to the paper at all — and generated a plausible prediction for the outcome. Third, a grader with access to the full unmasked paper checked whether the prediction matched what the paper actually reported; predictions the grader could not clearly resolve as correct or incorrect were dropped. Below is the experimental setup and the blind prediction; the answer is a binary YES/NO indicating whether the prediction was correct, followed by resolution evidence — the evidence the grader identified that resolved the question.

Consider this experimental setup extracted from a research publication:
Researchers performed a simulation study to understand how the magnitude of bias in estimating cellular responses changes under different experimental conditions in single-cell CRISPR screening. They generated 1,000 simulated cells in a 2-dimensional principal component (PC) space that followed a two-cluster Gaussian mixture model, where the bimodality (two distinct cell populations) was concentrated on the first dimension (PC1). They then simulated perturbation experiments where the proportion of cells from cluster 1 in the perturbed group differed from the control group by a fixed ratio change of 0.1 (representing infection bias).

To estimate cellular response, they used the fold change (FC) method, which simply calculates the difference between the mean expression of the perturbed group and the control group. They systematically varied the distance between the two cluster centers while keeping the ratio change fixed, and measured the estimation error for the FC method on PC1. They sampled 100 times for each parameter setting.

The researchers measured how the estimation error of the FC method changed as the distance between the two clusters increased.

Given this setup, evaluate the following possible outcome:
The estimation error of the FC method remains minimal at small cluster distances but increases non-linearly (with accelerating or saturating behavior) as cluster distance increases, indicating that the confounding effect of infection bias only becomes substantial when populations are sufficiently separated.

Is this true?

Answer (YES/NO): NO